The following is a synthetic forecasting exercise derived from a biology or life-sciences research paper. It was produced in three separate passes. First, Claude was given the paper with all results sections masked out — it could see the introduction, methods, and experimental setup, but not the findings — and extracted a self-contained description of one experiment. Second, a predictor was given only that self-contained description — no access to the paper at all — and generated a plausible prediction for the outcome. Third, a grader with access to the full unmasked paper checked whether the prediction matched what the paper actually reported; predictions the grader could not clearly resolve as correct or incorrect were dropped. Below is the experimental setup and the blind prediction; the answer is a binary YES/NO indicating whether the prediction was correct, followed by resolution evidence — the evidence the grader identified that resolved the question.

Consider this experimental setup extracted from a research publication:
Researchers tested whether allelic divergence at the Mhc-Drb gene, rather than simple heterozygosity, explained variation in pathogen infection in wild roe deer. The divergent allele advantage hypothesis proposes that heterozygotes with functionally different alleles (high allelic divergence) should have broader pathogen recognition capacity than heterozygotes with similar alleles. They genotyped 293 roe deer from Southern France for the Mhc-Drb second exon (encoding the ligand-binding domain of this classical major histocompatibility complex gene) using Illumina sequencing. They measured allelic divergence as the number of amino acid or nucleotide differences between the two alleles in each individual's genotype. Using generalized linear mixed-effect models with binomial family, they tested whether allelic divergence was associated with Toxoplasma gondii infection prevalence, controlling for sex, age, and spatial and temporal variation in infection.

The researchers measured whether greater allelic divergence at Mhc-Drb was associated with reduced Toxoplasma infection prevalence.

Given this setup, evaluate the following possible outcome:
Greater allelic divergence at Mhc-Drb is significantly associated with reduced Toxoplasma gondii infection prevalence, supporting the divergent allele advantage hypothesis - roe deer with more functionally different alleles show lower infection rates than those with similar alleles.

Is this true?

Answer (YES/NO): NO